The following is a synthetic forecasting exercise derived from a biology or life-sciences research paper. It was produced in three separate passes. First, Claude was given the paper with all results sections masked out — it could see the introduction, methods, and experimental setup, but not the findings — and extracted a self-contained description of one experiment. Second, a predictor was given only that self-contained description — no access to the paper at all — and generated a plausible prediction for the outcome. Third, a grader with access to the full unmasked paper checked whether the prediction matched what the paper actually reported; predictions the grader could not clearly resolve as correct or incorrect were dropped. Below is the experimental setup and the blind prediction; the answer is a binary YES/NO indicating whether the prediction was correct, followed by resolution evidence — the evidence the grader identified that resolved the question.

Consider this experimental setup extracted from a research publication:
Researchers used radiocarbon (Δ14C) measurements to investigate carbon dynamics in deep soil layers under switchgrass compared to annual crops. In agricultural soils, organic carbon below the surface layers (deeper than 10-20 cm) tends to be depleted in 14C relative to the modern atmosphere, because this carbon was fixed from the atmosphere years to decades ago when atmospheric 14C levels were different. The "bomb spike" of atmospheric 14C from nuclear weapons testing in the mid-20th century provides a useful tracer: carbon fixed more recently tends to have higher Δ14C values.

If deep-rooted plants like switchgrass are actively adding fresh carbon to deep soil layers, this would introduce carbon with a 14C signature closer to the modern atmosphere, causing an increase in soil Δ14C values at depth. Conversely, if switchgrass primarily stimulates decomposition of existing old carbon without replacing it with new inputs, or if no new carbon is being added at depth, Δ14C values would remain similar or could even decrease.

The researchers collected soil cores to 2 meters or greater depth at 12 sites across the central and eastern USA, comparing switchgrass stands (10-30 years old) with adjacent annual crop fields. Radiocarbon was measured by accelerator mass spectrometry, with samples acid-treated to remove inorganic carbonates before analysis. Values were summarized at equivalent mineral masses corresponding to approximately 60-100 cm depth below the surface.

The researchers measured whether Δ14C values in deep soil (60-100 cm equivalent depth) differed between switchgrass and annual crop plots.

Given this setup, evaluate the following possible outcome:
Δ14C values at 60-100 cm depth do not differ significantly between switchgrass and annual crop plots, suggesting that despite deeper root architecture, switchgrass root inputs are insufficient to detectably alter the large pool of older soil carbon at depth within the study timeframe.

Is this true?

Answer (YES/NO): NO